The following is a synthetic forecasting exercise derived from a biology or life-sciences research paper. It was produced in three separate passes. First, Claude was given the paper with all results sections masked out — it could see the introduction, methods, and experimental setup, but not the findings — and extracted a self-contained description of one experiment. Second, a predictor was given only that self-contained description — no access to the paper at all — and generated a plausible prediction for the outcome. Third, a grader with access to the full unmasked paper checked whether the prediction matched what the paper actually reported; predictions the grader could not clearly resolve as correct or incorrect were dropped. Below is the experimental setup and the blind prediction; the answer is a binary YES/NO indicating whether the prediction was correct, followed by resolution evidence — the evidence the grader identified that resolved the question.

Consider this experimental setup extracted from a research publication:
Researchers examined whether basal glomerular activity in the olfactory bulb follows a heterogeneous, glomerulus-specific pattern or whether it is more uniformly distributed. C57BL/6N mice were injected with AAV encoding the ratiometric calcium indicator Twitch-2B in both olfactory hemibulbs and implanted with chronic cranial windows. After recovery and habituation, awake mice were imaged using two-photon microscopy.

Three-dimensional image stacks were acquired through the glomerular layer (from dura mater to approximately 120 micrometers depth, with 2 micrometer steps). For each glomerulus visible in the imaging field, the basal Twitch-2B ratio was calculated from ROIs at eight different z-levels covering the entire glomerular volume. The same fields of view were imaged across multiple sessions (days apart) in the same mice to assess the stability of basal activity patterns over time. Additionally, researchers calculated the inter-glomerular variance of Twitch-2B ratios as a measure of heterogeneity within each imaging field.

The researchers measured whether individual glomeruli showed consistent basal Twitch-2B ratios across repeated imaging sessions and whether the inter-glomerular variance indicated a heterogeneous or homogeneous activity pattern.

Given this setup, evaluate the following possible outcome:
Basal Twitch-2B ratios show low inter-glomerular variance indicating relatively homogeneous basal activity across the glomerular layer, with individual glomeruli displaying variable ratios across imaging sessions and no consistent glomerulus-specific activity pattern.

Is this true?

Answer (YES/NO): NO